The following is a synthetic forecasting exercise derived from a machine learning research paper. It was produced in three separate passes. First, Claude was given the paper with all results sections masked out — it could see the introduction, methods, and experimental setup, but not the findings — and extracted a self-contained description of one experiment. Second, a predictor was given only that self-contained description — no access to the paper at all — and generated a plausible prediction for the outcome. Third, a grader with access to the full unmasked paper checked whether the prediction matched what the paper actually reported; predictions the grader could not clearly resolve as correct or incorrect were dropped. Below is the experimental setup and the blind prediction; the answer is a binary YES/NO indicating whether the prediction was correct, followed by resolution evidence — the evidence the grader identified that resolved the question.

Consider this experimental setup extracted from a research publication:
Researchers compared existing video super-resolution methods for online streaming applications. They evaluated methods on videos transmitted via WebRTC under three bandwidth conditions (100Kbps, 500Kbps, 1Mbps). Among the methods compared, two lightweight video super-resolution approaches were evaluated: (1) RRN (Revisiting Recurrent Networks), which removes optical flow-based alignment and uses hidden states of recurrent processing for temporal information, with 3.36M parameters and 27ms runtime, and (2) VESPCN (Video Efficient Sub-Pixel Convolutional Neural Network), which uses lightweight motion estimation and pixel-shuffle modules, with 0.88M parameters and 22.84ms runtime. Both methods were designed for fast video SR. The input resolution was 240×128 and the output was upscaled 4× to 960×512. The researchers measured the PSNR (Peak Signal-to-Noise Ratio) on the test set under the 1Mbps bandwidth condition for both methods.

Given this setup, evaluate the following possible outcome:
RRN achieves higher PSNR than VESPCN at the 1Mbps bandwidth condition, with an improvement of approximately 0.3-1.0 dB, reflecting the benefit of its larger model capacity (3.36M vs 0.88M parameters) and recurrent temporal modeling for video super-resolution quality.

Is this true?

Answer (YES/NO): YES